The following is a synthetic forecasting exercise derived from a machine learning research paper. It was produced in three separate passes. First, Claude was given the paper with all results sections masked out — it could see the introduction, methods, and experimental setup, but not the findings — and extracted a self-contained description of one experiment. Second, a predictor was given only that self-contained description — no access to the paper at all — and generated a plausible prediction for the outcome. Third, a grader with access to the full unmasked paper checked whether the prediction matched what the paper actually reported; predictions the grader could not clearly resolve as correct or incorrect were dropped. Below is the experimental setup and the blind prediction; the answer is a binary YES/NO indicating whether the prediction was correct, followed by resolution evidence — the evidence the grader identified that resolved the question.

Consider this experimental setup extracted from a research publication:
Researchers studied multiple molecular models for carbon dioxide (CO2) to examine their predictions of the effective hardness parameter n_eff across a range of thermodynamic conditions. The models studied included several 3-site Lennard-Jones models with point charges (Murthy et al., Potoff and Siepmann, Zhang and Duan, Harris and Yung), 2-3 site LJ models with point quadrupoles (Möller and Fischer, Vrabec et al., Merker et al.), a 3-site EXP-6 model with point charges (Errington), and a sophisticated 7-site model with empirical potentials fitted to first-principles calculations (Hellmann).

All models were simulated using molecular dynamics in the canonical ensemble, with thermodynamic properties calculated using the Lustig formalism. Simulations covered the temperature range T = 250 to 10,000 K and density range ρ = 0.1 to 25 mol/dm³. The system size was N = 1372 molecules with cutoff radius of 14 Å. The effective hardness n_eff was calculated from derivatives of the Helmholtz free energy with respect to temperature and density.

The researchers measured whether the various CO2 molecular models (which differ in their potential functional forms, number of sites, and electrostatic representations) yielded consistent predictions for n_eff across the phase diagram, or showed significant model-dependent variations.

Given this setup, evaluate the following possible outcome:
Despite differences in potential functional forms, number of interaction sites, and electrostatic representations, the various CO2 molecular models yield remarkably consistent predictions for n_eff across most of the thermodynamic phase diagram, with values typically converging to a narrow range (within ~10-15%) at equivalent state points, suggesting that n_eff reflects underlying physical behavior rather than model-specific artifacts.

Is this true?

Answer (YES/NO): NO